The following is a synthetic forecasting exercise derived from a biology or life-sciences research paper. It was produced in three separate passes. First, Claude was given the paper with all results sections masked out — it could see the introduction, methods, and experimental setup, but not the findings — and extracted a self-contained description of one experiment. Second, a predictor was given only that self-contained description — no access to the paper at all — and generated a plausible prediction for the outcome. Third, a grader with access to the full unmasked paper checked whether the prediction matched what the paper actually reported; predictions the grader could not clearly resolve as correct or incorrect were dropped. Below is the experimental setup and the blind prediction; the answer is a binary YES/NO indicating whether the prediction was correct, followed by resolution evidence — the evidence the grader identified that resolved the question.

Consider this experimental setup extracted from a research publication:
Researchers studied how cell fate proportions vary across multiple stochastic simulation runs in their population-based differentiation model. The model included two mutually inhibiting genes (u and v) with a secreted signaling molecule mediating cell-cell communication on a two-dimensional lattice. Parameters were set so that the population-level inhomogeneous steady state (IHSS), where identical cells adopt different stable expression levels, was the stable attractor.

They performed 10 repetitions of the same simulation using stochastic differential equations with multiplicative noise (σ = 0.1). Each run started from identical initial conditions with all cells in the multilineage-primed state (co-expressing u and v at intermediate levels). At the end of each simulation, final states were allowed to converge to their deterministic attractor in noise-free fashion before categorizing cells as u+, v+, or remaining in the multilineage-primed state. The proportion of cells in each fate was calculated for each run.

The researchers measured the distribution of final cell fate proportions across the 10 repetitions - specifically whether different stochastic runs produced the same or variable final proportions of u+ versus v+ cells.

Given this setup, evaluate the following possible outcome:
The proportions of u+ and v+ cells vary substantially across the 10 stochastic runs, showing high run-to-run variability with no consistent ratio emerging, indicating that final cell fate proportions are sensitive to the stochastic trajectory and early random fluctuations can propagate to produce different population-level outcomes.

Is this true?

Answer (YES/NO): NO